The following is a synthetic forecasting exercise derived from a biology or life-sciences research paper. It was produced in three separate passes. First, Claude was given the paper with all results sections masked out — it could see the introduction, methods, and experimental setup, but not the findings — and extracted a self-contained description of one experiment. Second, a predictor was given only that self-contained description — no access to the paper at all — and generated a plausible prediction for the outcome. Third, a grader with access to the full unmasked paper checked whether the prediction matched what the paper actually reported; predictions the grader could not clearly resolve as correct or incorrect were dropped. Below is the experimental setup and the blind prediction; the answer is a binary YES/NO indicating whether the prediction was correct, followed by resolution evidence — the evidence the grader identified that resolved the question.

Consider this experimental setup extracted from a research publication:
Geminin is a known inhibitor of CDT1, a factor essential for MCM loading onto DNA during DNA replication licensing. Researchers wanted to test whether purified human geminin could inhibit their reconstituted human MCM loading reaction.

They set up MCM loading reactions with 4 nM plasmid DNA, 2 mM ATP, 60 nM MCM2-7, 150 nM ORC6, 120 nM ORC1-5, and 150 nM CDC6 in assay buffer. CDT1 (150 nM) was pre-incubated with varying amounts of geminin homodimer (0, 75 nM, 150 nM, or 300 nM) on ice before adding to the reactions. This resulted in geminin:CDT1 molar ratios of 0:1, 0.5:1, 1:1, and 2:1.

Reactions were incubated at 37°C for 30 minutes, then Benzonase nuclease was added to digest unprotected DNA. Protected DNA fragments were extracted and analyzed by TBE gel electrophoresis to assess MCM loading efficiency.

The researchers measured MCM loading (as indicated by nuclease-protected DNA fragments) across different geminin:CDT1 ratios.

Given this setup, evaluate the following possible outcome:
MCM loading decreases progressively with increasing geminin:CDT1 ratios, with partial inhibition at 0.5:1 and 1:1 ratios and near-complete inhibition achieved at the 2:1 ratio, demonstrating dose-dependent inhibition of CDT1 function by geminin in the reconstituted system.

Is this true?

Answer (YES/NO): NO